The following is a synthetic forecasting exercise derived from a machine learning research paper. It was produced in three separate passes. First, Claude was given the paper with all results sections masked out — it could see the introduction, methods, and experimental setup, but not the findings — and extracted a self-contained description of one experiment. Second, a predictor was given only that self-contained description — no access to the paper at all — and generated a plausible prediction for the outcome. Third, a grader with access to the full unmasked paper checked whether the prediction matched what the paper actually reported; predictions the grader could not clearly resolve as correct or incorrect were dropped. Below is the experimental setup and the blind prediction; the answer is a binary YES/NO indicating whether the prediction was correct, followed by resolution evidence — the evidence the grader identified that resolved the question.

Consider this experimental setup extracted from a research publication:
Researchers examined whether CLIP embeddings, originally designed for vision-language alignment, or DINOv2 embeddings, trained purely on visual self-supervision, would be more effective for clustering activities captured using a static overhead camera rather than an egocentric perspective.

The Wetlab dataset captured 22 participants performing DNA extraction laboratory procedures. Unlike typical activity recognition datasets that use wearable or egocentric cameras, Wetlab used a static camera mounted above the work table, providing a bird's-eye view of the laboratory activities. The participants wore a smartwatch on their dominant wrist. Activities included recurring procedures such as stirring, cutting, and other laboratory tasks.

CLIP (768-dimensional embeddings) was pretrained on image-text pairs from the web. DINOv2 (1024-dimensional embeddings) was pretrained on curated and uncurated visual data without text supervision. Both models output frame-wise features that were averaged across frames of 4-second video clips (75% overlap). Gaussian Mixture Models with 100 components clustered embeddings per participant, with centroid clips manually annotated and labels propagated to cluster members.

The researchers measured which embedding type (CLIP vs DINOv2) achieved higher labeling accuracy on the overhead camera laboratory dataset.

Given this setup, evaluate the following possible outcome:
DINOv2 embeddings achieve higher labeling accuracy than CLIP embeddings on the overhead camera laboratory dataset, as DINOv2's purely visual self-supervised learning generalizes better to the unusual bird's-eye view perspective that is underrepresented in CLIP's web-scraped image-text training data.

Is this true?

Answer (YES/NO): NO